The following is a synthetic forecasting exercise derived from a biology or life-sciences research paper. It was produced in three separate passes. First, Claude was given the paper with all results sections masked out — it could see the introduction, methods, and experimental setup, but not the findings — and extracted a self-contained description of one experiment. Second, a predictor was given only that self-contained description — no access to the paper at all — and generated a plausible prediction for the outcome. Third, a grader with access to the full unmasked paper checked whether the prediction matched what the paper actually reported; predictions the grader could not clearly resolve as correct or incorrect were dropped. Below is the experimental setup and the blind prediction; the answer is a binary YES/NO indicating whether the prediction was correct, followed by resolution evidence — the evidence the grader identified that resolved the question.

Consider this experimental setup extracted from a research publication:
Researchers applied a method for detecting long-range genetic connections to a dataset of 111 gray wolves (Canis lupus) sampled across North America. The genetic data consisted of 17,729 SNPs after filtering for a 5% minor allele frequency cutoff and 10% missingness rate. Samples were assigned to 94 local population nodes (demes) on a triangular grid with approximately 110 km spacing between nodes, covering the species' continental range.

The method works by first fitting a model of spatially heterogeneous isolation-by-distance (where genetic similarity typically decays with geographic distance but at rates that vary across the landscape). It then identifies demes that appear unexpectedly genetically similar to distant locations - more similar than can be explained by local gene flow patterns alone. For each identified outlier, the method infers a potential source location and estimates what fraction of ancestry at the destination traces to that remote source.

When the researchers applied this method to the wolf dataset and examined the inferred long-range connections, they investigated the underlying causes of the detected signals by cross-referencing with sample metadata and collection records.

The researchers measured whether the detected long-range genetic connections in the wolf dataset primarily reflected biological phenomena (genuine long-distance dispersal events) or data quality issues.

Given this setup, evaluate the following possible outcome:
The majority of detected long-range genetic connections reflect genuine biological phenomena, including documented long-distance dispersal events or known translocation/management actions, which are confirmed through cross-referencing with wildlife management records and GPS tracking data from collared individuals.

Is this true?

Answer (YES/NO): NO